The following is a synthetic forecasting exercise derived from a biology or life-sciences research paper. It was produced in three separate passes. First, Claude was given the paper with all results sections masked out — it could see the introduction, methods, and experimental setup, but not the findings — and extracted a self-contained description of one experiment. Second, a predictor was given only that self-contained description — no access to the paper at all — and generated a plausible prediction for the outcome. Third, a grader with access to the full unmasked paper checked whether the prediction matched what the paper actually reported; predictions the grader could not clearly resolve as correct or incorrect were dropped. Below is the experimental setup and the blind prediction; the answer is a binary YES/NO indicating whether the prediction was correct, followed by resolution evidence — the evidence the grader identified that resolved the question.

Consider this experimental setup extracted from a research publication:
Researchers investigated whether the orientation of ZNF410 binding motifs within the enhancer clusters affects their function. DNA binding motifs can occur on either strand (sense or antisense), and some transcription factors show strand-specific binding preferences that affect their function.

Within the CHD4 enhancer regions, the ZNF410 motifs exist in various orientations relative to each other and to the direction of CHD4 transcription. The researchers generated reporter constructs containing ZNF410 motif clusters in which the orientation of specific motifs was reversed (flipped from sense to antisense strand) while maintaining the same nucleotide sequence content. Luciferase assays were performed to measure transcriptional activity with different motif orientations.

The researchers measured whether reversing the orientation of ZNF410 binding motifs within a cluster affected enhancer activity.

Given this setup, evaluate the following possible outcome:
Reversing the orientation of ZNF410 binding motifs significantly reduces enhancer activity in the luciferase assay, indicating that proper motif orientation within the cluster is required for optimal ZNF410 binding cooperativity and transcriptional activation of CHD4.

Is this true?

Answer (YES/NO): YES